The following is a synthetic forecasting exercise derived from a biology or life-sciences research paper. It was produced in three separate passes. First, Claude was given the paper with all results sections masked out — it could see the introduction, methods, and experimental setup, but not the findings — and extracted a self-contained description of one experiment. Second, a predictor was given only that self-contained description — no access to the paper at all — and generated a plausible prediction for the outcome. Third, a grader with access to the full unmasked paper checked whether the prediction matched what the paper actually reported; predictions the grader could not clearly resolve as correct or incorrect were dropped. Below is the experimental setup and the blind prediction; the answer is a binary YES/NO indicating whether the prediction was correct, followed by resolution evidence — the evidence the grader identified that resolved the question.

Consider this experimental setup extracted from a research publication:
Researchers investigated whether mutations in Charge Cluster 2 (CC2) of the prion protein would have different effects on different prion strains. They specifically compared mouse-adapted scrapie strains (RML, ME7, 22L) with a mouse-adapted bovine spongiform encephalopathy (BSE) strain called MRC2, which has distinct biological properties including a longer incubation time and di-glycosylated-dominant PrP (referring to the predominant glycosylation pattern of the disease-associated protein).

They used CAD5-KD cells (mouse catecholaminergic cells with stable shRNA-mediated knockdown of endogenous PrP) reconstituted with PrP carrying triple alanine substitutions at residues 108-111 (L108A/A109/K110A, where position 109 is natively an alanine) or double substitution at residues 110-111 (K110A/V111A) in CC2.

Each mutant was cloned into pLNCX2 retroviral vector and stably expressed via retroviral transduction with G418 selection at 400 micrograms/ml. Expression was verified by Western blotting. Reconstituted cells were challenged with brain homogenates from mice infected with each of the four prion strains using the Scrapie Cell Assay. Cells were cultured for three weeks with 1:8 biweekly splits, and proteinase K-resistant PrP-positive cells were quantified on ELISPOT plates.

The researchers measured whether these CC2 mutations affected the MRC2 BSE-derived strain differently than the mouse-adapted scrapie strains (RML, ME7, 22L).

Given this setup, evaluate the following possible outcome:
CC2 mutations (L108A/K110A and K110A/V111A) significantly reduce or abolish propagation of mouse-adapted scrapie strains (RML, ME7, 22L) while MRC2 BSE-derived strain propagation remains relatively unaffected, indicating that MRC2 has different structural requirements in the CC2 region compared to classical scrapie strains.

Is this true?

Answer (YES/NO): NO